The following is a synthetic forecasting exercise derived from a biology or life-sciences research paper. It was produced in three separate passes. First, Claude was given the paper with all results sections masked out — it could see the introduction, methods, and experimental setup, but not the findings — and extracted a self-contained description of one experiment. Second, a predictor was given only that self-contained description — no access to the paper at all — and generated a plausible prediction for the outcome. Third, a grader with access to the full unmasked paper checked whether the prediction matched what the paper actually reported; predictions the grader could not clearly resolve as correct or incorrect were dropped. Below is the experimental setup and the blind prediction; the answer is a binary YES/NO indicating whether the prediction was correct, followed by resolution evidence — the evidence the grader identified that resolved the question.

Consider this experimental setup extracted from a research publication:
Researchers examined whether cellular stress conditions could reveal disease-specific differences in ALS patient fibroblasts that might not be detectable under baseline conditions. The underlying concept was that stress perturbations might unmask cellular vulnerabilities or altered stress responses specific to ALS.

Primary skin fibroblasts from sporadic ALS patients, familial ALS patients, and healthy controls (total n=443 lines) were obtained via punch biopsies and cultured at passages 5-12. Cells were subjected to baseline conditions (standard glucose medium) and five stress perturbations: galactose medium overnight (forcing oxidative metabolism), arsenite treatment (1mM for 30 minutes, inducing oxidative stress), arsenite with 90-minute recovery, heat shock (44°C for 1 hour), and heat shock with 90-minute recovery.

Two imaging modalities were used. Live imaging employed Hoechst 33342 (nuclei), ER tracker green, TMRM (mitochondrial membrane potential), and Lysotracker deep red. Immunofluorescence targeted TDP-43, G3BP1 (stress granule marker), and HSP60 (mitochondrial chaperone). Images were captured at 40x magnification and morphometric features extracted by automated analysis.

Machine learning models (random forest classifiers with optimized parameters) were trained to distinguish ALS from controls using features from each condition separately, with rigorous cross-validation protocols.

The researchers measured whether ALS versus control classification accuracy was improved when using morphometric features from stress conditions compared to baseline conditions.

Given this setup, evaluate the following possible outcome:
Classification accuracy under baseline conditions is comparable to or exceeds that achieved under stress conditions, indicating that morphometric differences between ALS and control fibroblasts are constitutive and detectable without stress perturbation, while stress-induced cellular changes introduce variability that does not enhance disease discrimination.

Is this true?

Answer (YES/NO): YES